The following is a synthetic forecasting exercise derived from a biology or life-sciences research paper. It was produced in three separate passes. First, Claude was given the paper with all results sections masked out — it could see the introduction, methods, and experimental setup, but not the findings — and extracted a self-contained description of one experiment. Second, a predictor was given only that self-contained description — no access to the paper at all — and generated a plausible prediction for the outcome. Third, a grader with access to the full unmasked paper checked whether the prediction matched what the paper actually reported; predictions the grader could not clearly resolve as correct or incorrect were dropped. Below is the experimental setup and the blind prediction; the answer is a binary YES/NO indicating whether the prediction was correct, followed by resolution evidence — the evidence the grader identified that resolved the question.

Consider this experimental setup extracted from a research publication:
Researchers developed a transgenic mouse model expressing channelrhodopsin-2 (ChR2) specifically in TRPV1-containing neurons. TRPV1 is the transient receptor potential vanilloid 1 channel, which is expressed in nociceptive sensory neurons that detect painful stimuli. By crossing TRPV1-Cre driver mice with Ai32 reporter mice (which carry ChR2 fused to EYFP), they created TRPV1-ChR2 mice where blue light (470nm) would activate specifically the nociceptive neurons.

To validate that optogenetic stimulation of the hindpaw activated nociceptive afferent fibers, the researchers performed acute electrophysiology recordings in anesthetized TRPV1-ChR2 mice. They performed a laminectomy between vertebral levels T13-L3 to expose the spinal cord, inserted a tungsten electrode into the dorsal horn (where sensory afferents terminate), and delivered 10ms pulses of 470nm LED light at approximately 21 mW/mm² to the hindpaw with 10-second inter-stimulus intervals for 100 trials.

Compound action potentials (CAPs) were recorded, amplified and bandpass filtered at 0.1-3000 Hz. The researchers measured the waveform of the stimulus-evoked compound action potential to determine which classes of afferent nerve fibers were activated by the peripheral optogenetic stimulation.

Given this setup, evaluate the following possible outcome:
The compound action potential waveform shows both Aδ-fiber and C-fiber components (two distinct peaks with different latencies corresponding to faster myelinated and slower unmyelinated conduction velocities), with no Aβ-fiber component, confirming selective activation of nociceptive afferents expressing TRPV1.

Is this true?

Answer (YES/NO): YES